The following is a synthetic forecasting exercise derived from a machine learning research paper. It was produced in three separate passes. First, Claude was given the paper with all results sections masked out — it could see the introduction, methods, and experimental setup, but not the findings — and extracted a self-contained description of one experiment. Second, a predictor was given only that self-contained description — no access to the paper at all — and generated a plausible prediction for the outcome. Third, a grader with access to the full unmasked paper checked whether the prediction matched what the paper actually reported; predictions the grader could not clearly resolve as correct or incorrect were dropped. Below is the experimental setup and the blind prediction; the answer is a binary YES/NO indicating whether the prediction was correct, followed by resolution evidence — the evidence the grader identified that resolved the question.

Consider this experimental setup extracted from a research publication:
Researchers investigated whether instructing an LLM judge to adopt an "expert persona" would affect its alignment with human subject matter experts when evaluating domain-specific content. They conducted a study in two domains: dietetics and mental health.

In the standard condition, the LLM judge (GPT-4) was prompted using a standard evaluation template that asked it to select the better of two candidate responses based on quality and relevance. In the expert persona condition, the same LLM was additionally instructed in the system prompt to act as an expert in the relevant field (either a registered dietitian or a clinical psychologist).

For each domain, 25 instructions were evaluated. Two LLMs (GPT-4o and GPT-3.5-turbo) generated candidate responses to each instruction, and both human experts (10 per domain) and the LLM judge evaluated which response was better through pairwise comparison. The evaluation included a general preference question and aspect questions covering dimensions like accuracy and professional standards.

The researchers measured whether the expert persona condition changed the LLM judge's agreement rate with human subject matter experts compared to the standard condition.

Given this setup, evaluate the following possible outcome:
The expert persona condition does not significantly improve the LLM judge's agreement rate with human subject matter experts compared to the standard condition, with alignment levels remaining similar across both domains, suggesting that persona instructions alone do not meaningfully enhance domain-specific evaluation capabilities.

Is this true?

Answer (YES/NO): NO